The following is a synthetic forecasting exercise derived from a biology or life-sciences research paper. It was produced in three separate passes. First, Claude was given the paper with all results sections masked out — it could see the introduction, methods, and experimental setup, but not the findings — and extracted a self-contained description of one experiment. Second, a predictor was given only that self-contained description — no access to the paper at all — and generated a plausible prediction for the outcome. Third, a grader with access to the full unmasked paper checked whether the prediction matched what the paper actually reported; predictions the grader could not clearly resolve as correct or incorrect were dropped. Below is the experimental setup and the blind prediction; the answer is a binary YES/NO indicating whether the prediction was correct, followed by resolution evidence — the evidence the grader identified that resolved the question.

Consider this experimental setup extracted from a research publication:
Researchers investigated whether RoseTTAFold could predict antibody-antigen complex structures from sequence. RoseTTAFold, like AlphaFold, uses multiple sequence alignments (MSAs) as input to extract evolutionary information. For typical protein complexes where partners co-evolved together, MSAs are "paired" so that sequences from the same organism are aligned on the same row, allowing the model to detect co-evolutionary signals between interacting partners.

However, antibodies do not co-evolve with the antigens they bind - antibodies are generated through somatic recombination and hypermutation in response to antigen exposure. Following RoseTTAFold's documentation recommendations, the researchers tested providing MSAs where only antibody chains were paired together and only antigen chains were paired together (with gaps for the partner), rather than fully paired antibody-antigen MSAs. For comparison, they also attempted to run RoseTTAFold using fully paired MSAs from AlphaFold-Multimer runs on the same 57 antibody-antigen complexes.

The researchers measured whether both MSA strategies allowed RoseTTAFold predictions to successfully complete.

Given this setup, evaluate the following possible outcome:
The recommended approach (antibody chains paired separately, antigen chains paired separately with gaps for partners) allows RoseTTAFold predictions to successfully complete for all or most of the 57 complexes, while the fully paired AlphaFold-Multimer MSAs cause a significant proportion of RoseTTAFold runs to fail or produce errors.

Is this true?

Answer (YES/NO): YES